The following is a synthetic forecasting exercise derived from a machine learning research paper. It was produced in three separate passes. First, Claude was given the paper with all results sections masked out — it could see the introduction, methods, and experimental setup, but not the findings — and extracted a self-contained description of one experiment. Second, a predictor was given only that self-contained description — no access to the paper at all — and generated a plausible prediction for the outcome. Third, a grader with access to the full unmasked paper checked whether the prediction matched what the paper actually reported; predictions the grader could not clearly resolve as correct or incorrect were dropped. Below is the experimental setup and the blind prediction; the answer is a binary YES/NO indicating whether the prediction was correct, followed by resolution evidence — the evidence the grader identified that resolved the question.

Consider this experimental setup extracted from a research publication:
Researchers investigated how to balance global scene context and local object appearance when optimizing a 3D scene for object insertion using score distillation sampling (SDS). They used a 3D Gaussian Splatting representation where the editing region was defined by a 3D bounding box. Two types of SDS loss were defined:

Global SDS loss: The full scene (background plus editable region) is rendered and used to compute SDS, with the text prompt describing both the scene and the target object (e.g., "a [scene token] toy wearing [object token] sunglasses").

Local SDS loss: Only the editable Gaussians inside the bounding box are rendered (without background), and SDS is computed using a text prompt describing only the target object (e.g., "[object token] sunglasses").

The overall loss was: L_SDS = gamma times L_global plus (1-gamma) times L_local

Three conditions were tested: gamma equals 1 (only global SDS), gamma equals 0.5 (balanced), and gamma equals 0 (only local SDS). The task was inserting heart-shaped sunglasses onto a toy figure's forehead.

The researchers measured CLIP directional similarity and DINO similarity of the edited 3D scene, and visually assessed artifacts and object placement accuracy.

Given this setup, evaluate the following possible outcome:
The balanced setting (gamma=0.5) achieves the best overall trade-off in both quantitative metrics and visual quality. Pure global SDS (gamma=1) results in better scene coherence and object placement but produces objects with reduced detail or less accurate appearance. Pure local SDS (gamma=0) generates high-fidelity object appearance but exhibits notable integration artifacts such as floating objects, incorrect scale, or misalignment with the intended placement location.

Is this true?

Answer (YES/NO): NO